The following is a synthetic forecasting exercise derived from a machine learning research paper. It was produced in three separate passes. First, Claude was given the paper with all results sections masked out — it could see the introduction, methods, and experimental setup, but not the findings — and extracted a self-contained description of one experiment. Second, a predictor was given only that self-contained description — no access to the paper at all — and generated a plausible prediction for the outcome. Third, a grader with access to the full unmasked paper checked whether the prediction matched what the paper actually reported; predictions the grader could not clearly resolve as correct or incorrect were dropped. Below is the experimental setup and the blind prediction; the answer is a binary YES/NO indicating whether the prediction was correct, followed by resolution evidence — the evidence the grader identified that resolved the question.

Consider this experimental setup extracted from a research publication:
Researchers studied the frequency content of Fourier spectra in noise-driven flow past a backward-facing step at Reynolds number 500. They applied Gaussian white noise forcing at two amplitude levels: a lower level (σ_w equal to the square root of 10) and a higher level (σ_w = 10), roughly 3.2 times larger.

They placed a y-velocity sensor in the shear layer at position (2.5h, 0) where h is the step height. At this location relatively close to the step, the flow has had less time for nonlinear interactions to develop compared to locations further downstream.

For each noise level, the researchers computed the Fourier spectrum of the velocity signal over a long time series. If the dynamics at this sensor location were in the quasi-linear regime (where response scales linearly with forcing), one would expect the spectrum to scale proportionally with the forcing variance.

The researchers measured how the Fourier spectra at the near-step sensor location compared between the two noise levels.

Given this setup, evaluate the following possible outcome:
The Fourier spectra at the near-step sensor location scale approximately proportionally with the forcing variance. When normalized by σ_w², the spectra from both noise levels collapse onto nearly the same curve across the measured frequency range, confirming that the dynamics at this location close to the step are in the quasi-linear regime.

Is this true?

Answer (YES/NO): NO